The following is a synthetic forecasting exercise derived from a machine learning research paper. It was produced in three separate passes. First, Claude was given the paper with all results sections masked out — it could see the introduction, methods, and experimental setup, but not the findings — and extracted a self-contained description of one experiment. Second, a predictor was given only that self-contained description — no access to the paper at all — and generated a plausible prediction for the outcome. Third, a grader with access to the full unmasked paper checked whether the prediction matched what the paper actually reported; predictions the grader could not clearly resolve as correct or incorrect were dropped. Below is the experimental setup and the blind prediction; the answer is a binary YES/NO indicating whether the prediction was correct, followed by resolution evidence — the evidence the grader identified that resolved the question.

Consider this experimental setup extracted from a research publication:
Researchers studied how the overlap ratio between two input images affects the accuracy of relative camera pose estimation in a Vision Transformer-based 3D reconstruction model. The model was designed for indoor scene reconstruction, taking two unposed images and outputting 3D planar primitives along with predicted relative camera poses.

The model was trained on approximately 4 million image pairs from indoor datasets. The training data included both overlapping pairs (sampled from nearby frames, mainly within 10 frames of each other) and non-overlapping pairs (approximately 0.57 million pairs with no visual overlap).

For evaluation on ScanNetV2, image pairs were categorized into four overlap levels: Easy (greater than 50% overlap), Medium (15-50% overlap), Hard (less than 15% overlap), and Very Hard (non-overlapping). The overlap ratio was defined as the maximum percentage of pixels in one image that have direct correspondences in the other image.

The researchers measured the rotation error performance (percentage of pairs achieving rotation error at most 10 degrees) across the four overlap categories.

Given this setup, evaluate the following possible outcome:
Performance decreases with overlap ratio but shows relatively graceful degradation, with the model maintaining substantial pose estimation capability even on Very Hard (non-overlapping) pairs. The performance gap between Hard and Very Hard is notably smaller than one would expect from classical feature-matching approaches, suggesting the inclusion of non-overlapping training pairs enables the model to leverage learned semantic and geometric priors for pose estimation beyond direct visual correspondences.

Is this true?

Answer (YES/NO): YES